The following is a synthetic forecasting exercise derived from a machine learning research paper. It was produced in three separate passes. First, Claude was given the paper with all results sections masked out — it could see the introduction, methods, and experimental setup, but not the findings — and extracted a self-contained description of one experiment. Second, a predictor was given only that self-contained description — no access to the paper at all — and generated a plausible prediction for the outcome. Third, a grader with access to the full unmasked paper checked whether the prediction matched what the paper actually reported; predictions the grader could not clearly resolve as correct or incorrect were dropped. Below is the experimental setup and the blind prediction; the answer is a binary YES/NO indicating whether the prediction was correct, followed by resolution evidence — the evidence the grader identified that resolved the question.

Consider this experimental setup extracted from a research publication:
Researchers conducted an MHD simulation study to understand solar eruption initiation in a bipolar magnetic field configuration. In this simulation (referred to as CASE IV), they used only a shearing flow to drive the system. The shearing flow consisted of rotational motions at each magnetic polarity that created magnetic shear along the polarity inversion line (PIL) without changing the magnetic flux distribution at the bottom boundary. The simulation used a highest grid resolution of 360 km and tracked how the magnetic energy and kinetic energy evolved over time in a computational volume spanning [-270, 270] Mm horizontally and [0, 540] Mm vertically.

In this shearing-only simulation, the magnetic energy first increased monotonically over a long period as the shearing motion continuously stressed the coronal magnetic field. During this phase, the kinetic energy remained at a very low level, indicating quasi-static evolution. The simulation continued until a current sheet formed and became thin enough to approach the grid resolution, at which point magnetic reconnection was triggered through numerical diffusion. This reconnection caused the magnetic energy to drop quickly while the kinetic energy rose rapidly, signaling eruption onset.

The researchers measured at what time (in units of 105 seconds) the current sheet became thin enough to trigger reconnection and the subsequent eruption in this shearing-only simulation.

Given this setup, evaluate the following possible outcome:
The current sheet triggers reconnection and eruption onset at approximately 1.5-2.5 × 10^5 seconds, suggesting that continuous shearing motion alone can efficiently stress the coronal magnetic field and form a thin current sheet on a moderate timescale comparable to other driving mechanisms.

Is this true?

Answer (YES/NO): NO